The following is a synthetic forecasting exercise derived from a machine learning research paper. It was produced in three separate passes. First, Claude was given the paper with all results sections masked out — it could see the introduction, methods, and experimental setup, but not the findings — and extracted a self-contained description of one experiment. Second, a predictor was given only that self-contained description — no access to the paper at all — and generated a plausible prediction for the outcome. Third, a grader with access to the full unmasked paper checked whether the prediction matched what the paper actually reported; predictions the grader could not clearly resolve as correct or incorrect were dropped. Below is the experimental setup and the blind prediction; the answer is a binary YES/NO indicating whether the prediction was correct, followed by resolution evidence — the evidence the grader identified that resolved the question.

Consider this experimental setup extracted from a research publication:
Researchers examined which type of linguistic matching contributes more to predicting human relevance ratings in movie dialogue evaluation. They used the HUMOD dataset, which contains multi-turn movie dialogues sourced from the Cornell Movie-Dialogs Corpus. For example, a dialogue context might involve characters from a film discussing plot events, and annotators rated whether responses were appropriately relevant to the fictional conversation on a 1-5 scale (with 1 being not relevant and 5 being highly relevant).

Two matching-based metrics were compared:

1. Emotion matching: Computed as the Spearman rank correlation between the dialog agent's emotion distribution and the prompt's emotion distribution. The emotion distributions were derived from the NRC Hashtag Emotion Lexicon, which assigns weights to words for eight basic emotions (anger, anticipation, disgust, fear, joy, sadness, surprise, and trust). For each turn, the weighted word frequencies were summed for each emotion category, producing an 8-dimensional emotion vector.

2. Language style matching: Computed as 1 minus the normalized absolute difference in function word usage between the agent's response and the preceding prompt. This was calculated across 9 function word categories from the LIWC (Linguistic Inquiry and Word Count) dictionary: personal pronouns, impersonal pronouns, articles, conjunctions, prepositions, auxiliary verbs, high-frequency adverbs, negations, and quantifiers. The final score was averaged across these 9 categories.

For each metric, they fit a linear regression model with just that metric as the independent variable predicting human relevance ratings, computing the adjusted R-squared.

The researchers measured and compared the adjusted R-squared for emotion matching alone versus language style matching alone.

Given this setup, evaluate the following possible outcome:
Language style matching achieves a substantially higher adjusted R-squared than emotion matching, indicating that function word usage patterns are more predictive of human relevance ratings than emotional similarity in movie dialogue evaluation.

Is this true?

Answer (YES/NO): NO